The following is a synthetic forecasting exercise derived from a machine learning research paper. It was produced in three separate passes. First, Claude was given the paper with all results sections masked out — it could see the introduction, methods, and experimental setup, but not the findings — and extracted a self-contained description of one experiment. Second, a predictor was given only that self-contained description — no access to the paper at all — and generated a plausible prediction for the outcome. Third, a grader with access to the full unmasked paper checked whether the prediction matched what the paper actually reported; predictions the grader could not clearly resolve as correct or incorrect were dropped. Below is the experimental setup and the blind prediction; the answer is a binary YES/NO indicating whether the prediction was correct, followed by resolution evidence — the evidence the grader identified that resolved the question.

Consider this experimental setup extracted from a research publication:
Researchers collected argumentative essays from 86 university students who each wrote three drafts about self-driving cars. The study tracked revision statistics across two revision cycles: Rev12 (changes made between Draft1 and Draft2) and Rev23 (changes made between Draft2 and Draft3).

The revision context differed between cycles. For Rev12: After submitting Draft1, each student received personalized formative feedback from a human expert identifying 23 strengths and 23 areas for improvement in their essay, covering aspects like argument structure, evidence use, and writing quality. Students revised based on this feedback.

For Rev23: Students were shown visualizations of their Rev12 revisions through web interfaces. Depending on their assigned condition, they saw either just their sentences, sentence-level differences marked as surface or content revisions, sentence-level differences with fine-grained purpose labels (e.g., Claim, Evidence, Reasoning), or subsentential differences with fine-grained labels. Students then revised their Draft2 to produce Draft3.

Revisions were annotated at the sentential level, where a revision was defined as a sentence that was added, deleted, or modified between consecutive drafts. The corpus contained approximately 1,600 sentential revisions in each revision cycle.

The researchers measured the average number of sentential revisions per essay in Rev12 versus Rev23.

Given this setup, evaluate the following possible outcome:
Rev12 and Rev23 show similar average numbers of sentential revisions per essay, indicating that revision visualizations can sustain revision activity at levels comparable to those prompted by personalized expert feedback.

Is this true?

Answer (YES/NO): NO